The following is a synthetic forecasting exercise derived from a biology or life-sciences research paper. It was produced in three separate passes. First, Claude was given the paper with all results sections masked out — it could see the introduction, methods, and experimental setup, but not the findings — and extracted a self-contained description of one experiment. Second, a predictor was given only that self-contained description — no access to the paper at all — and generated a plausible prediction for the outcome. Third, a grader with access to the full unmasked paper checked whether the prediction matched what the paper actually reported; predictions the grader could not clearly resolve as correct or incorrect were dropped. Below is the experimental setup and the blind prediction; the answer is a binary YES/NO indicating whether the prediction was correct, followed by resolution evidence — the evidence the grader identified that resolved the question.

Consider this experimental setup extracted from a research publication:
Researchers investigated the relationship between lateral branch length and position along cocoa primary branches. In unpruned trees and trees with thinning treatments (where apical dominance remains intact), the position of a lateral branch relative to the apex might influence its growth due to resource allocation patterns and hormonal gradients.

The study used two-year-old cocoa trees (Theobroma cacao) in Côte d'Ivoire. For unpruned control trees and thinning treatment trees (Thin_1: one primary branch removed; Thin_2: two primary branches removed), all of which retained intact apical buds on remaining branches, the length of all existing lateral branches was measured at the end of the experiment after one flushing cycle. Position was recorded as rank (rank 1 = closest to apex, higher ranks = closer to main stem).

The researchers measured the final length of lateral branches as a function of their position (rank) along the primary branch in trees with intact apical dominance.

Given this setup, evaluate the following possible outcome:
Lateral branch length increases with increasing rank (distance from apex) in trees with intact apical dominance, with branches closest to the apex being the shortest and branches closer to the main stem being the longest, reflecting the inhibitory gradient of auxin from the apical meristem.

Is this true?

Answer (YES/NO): NO